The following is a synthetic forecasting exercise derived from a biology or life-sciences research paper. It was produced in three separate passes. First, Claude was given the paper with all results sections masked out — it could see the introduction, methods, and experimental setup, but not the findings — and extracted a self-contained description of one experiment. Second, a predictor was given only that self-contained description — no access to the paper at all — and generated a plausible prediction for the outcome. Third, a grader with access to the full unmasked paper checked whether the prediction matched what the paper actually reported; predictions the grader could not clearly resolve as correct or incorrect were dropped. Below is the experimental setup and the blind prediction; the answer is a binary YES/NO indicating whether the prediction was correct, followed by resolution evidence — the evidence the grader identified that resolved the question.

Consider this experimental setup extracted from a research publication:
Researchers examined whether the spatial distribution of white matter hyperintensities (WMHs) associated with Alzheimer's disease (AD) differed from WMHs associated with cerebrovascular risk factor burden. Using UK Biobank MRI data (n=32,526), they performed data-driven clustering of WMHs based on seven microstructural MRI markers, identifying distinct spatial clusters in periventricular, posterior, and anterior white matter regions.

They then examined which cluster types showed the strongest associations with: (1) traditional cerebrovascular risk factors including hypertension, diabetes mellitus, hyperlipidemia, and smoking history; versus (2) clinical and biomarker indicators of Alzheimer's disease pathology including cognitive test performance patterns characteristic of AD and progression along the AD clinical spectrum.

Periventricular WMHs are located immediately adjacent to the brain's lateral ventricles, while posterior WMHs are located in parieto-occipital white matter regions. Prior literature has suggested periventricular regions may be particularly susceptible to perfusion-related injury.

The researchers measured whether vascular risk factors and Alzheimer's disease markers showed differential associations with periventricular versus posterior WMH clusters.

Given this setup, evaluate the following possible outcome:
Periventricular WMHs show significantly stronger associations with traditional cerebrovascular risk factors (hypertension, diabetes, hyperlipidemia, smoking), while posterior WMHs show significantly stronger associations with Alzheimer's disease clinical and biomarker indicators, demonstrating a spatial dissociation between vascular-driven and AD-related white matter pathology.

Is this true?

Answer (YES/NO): NO